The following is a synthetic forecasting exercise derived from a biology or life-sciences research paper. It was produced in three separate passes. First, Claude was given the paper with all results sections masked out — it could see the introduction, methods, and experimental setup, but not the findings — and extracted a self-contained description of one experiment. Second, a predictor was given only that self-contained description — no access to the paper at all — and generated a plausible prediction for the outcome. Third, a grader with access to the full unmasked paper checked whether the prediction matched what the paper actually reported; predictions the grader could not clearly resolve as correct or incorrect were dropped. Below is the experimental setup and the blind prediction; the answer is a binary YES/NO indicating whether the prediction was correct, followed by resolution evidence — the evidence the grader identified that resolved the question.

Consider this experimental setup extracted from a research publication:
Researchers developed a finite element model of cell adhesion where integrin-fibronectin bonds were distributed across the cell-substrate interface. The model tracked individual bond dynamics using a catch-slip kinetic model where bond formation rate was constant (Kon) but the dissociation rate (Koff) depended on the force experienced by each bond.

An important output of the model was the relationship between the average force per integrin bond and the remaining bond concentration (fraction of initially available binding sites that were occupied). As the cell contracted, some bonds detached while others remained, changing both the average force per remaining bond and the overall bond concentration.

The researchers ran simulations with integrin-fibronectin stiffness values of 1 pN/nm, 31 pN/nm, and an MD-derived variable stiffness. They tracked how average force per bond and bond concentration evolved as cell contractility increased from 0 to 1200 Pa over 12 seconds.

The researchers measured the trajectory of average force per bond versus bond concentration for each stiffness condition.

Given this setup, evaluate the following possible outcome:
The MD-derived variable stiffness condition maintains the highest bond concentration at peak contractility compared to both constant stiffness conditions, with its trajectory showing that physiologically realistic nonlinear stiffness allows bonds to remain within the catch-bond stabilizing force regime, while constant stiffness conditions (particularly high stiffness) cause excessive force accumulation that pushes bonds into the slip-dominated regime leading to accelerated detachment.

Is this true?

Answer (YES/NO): NO